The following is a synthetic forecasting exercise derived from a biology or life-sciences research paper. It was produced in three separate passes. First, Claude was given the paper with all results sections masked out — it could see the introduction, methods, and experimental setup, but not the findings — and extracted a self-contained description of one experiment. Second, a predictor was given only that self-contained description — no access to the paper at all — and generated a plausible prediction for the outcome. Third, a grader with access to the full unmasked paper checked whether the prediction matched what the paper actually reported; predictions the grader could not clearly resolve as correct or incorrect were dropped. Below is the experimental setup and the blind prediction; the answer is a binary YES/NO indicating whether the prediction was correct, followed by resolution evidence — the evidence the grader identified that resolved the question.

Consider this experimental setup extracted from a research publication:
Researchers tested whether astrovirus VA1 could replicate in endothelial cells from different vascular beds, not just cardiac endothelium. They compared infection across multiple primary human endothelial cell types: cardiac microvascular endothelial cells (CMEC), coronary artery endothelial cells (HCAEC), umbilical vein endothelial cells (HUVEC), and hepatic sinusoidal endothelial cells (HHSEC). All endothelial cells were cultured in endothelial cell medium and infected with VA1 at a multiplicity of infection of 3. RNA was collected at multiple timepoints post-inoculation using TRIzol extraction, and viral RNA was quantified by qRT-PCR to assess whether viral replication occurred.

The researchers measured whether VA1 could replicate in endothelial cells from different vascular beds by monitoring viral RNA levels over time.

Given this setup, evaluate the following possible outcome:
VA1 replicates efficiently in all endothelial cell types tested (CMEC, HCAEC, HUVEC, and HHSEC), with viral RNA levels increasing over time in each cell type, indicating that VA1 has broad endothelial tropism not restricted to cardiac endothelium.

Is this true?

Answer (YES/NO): NO